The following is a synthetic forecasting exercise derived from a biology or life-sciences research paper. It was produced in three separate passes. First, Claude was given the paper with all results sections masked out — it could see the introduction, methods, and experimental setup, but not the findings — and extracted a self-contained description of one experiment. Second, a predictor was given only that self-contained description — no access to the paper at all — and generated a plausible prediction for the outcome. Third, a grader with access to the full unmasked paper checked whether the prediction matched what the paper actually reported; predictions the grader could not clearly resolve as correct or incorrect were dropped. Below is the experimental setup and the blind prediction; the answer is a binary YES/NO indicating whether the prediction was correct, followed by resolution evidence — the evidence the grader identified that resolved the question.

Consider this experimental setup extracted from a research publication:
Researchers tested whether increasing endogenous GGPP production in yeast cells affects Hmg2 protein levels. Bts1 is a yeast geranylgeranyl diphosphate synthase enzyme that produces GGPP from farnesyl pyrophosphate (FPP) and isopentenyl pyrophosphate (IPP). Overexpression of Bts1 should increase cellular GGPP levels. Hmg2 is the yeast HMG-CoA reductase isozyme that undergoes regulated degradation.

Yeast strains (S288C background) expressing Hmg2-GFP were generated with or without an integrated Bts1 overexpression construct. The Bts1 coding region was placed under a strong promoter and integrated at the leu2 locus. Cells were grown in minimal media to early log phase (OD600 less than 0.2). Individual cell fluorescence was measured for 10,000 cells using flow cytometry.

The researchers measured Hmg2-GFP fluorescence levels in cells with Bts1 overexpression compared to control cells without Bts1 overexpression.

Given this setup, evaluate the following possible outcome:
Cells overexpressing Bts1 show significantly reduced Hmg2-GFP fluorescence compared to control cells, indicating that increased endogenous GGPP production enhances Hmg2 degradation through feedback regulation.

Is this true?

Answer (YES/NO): YES